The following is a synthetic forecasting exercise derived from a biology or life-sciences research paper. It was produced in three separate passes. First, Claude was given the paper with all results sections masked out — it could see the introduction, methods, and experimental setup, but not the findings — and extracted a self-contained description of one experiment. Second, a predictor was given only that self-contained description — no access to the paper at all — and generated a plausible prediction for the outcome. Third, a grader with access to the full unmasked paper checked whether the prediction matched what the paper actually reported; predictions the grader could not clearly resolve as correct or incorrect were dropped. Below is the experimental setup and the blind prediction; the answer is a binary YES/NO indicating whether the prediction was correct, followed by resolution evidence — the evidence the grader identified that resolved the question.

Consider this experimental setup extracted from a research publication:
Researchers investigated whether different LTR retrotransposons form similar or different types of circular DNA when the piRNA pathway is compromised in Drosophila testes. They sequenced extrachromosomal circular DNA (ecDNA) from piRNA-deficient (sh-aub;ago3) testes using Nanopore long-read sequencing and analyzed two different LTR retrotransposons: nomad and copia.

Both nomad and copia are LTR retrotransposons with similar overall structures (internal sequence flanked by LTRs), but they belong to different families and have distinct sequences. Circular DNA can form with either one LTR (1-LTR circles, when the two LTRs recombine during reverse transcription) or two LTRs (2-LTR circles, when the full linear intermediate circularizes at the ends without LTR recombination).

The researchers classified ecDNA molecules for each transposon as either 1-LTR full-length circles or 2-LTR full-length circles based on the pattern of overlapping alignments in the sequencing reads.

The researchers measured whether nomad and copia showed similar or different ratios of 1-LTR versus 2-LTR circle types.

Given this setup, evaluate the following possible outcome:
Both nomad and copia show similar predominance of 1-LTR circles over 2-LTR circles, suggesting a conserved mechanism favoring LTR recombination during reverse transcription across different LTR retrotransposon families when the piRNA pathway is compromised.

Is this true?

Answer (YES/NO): YES